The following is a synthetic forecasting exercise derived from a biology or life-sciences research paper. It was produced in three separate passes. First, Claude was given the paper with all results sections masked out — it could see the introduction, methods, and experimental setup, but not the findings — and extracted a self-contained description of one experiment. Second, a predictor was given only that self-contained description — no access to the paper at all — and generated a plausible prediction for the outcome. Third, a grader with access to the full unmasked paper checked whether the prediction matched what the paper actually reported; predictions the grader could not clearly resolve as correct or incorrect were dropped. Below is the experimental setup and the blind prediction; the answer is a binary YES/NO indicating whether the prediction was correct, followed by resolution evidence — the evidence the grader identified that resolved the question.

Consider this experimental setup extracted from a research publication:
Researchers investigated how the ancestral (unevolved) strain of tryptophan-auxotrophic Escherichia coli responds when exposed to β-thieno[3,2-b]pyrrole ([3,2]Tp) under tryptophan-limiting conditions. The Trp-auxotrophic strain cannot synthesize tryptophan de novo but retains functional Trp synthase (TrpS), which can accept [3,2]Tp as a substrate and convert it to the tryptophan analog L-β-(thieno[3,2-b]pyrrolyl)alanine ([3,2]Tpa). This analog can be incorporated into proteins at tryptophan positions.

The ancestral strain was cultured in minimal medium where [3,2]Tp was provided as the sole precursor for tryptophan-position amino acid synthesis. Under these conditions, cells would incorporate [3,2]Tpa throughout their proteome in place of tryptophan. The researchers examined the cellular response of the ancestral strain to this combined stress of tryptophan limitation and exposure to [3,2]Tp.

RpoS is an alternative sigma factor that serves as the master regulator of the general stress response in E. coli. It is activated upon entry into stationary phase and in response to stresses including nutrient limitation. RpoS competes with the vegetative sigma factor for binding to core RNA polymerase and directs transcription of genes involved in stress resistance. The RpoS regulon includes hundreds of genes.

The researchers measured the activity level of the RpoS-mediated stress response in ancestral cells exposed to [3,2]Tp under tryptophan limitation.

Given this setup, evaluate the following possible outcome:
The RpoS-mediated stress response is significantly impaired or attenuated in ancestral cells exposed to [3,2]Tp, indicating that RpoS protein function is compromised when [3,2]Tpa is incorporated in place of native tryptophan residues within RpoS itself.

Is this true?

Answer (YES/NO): NO